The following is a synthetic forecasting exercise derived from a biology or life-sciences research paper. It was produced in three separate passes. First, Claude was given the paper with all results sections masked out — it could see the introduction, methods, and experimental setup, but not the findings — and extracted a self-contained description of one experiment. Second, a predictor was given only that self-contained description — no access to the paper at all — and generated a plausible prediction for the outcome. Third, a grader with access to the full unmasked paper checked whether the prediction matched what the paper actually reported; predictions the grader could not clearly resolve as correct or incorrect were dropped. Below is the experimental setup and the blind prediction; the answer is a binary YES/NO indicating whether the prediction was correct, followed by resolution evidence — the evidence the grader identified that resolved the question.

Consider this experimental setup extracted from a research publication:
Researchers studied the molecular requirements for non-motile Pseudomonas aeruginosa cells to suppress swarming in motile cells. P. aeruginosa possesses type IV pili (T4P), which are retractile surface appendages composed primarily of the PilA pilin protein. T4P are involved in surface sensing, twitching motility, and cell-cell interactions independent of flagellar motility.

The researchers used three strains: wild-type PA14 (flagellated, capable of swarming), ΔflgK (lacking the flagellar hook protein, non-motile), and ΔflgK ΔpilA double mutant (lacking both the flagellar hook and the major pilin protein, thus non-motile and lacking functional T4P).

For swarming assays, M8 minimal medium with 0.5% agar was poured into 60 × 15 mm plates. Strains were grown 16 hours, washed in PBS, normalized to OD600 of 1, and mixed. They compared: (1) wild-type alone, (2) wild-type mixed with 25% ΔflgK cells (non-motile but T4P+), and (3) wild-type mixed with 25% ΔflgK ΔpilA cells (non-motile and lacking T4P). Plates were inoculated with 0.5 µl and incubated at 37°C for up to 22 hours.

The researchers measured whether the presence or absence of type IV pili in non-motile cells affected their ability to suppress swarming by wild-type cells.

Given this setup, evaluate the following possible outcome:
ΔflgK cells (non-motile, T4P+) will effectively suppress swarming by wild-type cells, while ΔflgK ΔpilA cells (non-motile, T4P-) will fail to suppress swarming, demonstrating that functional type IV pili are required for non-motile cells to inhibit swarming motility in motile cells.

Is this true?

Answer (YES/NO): YES